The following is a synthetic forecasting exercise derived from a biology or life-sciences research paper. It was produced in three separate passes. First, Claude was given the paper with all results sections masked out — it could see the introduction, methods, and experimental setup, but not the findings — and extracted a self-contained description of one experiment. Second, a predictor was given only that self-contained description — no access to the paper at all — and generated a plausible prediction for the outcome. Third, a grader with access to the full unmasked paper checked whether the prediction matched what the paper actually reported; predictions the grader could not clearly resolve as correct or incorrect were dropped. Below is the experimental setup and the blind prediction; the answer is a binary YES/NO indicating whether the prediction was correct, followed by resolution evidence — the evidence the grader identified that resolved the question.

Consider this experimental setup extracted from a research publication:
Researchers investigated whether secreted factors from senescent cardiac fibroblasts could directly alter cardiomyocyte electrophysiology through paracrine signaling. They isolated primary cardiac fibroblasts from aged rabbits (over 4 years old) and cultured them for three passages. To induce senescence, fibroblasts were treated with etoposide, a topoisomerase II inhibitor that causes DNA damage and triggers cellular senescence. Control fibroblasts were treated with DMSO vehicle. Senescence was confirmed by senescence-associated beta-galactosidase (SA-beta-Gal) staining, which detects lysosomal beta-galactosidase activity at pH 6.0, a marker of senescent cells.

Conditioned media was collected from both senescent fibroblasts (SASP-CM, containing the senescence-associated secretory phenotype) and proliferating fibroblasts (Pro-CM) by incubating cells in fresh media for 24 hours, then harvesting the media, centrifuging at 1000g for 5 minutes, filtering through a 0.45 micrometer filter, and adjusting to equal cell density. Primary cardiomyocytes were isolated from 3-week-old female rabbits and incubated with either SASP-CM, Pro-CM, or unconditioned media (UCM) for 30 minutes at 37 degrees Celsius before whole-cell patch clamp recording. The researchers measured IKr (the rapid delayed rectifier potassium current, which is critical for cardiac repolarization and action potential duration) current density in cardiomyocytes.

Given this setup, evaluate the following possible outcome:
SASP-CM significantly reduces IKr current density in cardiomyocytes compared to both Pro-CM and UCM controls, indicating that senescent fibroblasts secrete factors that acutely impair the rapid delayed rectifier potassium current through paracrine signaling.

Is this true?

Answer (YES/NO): NO